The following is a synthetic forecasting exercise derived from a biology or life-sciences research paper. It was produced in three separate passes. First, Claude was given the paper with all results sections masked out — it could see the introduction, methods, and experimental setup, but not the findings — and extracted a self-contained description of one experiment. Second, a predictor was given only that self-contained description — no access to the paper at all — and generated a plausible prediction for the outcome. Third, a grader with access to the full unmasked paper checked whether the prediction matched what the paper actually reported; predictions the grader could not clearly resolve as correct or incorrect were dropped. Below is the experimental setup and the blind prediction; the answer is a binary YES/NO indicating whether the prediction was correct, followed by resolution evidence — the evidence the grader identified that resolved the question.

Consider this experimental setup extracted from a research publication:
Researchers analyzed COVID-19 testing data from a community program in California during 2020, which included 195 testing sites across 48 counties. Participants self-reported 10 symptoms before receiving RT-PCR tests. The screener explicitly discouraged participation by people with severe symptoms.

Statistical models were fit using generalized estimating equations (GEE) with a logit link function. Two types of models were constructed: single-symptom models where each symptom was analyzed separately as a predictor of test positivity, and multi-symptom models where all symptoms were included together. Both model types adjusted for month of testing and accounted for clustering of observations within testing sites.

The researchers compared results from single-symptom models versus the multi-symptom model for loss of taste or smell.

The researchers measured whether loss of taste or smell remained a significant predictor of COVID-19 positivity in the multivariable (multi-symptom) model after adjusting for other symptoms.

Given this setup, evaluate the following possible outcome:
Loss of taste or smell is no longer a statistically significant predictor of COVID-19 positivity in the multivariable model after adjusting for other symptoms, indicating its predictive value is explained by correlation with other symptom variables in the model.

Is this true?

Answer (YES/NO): NO